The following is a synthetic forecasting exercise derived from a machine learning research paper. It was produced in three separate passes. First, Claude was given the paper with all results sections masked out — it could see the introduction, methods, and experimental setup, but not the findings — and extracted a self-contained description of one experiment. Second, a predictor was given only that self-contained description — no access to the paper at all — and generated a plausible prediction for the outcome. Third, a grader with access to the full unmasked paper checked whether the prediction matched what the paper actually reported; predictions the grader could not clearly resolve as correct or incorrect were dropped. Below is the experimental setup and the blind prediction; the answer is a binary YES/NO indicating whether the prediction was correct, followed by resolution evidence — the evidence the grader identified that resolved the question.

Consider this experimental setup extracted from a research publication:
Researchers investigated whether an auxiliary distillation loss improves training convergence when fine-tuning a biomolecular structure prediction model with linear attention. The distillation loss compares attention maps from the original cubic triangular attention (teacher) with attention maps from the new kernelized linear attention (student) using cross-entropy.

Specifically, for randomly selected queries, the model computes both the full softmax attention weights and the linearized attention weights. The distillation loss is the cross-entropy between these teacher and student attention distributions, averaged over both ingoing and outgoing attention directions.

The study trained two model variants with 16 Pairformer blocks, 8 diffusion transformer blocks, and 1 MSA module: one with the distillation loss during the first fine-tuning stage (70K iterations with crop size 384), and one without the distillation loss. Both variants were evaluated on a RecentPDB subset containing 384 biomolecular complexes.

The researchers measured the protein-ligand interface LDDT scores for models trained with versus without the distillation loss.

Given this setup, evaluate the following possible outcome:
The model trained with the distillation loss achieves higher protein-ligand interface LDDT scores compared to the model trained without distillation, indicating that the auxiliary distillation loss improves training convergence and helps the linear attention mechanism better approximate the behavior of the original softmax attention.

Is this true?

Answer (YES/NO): NO